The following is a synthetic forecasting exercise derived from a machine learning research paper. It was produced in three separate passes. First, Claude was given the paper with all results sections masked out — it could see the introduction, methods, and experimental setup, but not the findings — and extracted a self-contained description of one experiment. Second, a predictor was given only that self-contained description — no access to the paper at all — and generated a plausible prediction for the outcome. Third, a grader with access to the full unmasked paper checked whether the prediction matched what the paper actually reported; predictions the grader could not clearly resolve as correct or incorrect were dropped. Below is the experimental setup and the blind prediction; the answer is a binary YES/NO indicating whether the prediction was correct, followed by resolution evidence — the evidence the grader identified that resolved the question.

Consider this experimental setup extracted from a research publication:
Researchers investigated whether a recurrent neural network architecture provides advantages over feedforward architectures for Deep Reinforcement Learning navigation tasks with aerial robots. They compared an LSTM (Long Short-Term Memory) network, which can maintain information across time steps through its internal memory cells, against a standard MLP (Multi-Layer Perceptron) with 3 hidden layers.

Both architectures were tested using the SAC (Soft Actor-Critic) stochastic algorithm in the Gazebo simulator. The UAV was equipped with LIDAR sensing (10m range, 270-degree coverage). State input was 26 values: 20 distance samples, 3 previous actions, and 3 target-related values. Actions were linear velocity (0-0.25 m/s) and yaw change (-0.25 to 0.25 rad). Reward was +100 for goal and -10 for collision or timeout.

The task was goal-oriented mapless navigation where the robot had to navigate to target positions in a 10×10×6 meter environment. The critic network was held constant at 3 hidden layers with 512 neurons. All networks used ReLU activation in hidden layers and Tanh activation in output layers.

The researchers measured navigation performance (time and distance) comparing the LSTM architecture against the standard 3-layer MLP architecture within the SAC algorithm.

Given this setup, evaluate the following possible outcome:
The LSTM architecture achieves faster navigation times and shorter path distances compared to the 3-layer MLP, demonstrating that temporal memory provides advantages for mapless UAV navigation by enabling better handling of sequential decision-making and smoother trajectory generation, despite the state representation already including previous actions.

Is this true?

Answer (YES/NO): NO